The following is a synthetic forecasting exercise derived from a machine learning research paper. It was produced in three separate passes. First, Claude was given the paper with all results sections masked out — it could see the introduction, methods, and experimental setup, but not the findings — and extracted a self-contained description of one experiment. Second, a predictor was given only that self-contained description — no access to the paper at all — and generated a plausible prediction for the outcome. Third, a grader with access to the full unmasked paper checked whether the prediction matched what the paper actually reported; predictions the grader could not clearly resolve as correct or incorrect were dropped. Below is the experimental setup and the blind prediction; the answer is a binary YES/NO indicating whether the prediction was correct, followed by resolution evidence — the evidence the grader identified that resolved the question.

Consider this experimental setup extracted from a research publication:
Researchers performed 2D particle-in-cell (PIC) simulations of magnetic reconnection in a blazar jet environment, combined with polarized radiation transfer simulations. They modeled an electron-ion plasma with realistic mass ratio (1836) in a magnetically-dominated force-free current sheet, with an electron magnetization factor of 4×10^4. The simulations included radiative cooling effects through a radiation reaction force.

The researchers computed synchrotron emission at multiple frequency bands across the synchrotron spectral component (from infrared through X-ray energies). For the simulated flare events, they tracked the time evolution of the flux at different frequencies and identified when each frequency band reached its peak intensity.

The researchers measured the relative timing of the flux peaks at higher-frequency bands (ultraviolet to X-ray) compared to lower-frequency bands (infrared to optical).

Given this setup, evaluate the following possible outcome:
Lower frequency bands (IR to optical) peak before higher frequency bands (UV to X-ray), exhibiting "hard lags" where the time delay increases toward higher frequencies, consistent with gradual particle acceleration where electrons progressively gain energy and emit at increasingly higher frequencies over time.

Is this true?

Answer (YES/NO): NO